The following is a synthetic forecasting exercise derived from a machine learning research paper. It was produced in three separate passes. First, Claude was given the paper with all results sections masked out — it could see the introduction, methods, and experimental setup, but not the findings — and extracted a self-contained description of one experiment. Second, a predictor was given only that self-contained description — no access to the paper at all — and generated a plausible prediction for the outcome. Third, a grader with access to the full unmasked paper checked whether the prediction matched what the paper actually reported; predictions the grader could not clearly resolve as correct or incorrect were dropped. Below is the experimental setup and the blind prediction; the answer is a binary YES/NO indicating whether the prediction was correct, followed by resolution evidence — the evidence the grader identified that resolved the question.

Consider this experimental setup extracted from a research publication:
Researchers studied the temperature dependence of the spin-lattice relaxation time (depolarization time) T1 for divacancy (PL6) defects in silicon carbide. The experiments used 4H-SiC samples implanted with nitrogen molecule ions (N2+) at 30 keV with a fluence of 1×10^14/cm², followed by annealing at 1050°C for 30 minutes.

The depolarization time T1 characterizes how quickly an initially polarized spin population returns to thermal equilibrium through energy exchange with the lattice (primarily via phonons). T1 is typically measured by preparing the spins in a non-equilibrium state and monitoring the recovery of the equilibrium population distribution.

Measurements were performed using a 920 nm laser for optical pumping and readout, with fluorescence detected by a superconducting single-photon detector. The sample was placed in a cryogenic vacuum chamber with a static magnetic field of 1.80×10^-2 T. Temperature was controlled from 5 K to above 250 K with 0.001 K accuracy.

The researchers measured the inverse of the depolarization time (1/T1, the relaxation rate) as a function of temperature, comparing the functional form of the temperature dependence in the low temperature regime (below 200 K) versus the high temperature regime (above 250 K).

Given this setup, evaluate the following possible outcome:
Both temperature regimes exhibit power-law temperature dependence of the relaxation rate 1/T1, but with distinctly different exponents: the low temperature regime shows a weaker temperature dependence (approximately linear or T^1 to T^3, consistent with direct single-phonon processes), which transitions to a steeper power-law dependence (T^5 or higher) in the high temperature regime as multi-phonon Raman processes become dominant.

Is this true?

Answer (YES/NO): NO